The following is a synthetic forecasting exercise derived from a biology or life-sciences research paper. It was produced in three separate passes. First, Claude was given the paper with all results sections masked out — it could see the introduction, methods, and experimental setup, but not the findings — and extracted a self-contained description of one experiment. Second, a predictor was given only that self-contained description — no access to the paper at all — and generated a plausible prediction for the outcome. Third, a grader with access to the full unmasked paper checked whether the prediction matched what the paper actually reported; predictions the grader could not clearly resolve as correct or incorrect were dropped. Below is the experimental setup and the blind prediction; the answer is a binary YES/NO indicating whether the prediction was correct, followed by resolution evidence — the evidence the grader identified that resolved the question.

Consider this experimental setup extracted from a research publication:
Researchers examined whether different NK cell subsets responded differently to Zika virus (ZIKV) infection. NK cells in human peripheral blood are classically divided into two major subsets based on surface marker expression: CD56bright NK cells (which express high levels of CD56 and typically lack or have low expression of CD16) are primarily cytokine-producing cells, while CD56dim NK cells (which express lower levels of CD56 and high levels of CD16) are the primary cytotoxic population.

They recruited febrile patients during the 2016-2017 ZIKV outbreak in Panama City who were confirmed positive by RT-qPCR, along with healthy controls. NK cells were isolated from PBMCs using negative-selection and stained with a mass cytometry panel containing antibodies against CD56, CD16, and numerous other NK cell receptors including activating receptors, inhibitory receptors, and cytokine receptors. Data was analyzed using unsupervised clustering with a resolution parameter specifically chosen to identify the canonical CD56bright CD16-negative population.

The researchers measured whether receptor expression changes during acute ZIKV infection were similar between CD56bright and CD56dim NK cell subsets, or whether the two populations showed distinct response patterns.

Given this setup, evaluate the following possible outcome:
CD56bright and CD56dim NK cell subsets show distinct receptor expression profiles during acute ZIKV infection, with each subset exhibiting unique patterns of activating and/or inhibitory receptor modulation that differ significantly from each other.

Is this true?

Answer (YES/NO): NO